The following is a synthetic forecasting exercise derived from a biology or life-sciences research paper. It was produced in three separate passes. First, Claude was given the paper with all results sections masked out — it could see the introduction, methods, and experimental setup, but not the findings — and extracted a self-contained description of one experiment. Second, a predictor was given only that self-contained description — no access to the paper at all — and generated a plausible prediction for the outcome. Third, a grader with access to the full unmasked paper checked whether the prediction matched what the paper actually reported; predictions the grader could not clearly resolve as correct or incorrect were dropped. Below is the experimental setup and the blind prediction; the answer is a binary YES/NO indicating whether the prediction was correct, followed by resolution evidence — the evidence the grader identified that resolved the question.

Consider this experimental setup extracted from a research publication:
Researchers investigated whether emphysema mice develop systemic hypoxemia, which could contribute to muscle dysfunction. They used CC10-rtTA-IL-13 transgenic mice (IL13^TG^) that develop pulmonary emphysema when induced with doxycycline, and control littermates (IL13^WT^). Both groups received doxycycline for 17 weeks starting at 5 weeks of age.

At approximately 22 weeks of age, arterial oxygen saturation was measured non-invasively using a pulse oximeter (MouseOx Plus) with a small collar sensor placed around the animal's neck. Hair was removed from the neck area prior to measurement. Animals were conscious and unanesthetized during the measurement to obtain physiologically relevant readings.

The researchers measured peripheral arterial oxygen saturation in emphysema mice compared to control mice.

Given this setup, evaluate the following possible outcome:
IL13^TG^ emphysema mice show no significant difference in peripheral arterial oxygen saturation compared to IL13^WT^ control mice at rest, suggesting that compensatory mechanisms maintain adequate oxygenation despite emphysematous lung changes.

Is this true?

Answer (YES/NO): NO